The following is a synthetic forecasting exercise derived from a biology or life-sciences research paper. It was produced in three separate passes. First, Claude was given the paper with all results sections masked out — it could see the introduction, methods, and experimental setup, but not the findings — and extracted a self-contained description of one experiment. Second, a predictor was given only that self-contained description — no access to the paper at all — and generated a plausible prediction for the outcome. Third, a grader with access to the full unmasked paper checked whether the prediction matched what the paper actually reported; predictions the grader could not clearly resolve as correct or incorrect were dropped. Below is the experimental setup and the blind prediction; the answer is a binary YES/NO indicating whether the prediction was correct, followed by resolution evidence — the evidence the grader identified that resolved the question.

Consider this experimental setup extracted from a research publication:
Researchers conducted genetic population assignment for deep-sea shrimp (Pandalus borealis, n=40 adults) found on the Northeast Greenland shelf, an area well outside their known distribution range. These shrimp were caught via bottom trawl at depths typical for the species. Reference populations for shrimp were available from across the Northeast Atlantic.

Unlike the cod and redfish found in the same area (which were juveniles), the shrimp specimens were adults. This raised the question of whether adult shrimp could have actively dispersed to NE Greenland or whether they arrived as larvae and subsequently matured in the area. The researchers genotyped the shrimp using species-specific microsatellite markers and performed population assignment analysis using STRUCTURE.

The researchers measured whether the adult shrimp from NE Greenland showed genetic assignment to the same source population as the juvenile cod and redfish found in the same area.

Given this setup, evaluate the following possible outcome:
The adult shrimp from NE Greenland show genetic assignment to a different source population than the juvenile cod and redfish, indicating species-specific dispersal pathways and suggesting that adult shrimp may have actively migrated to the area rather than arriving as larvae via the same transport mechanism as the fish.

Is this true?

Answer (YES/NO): NO